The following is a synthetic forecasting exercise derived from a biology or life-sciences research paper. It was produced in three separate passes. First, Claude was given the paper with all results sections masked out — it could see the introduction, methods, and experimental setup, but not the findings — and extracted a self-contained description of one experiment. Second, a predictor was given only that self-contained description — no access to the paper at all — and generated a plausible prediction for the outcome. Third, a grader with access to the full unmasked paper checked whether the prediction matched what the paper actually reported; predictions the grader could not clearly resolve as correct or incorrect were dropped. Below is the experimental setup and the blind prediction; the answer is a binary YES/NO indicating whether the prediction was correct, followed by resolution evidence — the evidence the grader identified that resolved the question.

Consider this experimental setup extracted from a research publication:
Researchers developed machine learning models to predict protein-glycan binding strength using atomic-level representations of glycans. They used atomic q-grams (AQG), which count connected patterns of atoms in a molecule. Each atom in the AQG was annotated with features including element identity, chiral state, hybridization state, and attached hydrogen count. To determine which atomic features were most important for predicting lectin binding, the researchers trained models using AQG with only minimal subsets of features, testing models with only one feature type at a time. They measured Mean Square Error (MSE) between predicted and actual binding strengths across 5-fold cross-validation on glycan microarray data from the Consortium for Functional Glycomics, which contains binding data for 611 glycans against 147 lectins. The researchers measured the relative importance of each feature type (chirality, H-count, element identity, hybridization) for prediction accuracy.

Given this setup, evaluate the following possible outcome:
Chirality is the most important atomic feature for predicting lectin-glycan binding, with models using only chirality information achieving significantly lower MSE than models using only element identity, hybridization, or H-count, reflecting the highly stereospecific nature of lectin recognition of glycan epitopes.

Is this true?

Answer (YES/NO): YES